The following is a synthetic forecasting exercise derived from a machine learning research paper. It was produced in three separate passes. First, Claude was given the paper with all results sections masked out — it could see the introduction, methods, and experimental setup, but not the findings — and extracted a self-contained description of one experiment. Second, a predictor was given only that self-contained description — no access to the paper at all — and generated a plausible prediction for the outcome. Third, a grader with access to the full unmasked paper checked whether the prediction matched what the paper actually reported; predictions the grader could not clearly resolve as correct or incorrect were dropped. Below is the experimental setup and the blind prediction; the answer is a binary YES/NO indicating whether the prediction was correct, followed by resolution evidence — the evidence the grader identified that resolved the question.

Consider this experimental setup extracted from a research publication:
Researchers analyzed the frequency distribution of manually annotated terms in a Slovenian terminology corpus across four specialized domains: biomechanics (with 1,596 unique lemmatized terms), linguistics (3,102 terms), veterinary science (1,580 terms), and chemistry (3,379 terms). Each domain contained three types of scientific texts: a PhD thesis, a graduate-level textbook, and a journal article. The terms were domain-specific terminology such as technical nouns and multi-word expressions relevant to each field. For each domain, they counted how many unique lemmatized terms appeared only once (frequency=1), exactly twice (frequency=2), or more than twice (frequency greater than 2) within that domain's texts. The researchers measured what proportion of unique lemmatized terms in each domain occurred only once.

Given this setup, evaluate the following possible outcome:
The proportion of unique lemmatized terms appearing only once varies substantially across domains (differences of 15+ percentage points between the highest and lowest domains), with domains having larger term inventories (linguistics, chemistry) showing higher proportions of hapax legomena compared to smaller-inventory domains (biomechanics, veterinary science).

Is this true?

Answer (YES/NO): NO